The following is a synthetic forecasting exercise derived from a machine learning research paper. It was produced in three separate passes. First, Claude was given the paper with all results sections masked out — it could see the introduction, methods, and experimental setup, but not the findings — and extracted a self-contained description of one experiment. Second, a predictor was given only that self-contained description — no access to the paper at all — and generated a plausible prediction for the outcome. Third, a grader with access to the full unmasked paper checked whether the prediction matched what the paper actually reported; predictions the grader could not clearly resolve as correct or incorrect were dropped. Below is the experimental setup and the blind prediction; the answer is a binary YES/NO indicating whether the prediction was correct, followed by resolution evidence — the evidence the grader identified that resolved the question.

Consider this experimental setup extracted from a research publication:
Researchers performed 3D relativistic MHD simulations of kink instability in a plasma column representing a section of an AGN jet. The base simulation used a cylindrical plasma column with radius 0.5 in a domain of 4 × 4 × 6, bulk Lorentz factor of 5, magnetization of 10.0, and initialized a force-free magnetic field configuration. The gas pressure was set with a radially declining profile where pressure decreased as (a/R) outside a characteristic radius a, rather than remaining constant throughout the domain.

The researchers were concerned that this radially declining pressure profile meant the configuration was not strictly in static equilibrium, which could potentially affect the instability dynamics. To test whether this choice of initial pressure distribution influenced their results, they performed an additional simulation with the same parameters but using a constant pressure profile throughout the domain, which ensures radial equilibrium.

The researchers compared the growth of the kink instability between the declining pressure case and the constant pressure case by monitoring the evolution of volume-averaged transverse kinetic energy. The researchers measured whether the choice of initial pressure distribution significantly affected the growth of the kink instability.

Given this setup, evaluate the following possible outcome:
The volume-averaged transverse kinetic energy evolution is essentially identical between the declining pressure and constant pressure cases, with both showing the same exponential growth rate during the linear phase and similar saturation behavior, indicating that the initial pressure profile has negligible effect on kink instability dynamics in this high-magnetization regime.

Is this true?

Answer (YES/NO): YES